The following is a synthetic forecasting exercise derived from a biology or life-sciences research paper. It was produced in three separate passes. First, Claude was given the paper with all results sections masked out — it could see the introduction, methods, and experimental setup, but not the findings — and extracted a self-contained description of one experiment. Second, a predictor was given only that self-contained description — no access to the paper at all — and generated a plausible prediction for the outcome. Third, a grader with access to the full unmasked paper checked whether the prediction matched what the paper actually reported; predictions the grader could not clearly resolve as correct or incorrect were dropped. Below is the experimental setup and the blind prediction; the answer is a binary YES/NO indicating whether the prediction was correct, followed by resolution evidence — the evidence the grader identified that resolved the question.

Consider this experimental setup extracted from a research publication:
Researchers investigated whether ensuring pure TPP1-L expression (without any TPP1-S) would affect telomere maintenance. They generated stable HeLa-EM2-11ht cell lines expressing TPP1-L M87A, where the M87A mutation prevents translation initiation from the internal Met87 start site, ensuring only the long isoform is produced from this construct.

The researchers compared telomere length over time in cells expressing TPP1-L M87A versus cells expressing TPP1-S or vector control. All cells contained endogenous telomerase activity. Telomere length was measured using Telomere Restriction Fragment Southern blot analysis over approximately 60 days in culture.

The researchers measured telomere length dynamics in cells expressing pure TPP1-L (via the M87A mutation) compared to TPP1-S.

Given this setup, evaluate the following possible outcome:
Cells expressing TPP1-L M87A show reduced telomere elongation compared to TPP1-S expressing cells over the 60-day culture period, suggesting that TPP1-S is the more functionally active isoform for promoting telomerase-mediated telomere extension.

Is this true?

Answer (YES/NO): YES